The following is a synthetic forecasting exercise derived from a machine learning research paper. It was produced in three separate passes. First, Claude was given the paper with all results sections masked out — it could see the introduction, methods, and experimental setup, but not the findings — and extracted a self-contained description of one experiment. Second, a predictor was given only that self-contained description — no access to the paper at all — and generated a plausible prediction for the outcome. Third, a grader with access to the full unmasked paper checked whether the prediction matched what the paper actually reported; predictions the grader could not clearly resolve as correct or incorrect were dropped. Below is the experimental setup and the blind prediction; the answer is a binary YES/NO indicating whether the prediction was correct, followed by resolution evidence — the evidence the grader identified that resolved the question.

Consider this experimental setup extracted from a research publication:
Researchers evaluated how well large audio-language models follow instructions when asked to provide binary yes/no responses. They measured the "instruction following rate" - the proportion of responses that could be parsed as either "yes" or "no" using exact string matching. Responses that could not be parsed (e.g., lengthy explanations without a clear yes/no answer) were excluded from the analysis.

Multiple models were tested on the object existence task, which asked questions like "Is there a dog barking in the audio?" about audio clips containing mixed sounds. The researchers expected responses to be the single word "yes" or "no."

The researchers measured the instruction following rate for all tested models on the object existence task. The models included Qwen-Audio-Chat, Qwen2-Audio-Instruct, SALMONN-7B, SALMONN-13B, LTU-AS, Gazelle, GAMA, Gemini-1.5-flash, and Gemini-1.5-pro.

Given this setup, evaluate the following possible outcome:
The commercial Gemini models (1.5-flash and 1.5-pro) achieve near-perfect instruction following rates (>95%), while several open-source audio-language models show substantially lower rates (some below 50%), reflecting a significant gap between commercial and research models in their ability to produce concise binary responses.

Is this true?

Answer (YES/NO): NO